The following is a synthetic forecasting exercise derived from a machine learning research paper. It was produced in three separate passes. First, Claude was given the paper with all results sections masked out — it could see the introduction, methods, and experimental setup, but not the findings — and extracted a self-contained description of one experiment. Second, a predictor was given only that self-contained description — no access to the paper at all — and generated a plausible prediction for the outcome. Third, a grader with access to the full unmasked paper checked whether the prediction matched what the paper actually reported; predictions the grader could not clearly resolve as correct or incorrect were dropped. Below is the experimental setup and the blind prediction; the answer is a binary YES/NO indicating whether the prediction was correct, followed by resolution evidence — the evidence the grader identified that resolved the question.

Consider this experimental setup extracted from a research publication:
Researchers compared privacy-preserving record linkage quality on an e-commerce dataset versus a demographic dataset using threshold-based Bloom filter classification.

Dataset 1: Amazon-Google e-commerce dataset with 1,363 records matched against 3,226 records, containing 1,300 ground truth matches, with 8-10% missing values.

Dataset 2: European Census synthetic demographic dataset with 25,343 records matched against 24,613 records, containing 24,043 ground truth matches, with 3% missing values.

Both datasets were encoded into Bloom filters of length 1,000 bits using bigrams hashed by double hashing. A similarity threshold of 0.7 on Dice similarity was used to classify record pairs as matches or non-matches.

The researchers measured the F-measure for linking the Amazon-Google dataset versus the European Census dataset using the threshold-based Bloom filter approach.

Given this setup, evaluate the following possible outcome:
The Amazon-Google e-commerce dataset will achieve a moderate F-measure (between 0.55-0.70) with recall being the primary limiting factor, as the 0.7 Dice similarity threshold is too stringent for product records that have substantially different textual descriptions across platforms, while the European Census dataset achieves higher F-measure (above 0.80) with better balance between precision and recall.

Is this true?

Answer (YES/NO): NO